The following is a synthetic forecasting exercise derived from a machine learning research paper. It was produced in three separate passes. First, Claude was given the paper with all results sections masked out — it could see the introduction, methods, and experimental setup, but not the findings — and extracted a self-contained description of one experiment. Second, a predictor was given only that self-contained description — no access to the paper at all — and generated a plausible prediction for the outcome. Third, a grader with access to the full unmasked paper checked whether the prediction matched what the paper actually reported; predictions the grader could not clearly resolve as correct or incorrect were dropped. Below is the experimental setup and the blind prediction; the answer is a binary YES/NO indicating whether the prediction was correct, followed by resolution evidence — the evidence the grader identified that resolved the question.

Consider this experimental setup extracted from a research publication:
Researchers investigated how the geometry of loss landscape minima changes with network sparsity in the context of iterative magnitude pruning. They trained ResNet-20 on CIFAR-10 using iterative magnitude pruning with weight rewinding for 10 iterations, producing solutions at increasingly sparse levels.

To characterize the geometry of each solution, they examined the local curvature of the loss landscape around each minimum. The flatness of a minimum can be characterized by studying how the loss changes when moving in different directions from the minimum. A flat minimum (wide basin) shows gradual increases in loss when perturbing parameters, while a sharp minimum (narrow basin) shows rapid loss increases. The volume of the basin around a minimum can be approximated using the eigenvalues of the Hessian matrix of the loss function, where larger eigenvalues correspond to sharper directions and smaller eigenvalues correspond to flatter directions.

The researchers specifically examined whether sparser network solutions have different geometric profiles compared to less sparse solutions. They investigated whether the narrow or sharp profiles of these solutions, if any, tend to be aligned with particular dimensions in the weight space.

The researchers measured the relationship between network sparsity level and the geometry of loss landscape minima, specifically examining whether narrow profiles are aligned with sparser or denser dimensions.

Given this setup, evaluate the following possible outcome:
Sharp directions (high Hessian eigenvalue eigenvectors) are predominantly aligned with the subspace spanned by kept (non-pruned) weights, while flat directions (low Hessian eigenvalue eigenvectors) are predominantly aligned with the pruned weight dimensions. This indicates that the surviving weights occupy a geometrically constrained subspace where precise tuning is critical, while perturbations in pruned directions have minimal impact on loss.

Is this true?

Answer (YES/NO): NO